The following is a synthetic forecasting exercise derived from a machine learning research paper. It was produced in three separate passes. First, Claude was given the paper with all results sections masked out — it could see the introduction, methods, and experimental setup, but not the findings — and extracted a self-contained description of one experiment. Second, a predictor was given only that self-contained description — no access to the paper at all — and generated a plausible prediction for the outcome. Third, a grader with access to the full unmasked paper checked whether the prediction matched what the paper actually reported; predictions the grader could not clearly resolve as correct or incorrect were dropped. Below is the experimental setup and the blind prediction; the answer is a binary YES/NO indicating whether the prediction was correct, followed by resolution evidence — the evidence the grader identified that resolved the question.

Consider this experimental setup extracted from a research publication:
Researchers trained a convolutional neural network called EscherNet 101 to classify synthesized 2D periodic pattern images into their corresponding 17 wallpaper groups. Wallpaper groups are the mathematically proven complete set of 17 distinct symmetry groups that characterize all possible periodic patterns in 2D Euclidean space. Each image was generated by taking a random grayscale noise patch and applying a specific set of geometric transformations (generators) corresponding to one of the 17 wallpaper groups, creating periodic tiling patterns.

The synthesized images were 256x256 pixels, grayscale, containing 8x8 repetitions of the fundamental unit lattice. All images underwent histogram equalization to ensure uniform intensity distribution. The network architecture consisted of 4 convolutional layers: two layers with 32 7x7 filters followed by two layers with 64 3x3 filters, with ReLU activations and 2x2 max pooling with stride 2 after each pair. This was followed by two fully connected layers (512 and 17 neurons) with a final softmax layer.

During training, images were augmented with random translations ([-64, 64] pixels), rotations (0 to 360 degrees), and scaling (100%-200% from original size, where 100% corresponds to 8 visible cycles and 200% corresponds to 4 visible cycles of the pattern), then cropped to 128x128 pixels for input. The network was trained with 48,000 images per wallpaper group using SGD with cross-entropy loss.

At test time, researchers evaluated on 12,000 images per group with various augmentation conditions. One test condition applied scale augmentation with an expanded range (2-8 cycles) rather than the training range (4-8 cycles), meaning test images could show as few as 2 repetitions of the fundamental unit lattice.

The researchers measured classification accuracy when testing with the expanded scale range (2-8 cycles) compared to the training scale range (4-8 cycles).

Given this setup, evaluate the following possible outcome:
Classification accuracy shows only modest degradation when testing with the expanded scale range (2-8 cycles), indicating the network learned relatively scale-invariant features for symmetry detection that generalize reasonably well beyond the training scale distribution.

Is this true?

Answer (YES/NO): NO